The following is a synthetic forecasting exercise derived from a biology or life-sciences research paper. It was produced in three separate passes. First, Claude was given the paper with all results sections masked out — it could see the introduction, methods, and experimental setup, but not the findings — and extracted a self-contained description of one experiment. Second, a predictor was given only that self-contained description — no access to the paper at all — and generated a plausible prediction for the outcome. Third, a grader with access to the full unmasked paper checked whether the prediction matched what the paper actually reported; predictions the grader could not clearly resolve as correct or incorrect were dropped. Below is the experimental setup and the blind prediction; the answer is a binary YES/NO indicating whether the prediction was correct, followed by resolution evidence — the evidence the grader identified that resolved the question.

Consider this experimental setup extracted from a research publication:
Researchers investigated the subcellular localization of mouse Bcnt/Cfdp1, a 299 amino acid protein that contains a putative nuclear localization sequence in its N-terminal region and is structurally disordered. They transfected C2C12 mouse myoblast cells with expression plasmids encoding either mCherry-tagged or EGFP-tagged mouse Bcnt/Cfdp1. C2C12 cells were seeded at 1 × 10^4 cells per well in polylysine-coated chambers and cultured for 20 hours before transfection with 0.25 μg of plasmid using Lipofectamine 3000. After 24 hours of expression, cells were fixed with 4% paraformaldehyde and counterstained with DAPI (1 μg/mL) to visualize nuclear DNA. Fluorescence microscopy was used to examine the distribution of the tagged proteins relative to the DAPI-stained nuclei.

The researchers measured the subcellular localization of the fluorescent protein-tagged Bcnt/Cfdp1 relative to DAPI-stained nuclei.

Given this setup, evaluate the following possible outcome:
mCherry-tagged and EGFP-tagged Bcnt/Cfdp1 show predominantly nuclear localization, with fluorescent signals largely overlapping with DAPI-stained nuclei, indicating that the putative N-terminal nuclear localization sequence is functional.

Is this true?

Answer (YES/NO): NO